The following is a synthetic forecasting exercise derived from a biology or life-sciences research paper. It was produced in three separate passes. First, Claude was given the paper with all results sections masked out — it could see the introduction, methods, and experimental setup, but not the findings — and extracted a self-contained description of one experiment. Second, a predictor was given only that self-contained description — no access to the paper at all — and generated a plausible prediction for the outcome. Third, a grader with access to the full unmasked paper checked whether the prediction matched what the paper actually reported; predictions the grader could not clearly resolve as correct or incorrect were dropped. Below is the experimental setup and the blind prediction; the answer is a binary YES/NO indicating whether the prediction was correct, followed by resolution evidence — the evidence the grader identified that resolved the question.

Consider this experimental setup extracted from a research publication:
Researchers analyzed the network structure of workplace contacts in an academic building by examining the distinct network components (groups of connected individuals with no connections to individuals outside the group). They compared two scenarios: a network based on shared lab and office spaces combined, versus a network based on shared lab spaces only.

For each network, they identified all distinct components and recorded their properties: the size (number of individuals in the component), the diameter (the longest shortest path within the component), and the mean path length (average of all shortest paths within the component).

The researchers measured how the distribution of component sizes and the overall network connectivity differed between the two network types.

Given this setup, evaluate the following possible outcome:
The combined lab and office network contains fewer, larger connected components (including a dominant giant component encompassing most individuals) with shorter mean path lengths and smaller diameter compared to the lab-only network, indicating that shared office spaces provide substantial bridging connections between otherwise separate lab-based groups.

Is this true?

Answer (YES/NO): NO